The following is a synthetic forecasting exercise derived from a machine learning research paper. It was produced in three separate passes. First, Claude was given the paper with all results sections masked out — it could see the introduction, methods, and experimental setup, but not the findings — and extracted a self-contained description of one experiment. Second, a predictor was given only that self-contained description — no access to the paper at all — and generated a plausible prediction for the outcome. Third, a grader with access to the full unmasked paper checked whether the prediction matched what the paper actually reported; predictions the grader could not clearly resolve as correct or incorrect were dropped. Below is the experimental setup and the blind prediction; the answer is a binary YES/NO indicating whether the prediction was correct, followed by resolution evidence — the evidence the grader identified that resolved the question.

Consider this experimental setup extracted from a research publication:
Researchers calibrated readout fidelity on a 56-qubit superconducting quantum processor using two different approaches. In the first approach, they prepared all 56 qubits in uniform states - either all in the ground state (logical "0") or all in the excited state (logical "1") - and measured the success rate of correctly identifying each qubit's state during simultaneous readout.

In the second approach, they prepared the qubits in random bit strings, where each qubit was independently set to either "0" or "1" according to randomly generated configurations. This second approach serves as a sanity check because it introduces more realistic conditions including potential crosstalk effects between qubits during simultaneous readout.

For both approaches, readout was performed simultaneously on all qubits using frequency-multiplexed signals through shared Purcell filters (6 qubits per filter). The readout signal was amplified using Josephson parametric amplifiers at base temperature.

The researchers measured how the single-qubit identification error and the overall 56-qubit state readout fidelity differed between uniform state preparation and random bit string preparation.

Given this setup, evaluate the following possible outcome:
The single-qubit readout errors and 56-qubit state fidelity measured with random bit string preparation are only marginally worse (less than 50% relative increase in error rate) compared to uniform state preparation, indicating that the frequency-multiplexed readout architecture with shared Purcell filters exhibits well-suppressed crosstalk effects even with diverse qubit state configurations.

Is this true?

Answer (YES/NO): YES